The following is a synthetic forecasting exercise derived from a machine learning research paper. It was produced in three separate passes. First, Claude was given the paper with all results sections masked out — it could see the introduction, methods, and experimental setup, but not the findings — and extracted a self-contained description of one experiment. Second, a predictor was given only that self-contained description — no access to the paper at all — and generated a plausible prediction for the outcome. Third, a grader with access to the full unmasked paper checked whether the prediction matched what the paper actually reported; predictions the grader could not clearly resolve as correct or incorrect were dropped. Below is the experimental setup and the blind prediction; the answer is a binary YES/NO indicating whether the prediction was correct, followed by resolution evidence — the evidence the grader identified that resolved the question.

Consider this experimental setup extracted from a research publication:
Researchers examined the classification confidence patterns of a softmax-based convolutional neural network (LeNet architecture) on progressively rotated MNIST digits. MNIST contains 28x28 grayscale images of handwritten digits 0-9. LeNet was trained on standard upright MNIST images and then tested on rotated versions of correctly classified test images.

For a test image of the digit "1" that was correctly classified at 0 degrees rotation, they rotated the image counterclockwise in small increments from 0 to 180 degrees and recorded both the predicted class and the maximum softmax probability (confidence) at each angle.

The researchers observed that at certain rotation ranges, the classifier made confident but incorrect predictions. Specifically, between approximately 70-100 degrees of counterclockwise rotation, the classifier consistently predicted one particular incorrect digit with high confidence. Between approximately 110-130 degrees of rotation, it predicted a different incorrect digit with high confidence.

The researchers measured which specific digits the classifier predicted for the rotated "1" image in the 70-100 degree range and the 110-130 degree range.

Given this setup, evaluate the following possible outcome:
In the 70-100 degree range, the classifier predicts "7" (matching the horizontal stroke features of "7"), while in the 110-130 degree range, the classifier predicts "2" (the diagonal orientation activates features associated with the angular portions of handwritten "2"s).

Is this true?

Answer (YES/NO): NO